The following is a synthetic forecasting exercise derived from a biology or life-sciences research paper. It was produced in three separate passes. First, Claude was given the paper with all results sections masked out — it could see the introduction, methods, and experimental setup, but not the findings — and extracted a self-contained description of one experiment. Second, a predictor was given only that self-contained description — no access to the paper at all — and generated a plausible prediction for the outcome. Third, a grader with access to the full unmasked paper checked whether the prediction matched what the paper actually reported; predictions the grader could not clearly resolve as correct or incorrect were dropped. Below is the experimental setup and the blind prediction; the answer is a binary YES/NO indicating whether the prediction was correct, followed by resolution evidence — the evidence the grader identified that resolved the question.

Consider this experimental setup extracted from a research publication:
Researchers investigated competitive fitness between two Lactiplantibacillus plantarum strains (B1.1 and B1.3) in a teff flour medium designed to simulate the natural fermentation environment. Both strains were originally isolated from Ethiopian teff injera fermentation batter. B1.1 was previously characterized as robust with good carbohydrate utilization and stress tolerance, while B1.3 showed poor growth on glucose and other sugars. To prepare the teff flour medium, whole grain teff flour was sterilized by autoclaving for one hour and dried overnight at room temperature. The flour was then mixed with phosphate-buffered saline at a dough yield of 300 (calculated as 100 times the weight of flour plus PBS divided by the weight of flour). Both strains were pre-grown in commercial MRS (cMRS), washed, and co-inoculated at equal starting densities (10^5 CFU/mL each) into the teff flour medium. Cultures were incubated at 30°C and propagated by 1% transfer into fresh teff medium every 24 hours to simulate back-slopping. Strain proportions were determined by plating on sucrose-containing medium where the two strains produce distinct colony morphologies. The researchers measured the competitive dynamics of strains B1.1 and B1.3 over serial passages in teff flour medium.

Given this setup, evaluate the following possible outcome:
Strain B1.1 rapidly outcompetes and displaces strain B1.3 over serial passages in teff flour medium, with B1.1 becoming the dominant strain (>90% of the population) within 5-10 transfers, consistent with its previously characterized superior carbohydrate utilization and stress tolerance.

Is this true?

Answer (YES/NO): NO